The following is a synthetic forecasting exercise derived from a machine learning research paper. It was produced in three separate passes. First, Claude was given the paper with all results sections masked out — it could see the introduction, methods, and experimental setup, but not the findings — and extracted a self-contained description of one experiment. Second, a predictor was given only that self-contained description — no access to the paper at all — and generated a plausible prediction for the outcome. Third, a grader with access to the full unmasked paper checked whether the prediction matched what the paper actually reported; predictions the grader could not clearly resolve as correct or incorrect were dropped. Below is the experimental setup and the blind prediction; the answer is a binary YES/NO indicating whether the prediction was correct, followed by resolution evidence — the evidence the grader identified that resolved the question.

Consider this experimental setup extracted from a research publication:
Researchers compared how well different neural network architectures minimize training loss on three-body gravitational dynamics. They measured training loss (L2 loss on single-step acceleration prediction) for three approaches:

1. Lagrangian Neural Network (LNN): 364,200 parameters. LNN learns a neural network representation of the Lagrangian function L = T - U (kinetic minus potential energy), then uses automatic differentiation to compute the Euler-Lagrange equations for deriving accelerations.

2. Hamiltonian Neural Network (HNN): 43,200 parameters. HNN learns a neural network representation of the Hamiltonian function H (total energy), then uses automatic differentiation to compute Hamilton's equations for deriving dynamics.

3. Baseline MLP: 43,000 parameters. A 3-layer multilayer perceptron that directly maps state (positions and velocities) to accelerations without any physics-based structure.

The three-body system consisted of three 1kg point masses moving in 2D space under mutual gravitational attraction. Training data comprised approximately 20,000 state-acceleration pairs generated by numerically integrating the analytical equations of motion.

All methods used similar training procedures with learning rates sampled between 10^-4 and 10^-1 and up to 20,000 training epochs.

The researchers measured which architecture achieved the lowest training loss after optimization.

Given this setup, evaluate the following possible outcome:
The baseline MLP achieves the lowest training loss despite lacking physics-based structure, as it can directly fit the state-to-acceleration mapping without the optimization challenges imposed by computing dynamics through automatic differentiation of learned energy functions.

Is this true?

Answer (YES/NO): NO